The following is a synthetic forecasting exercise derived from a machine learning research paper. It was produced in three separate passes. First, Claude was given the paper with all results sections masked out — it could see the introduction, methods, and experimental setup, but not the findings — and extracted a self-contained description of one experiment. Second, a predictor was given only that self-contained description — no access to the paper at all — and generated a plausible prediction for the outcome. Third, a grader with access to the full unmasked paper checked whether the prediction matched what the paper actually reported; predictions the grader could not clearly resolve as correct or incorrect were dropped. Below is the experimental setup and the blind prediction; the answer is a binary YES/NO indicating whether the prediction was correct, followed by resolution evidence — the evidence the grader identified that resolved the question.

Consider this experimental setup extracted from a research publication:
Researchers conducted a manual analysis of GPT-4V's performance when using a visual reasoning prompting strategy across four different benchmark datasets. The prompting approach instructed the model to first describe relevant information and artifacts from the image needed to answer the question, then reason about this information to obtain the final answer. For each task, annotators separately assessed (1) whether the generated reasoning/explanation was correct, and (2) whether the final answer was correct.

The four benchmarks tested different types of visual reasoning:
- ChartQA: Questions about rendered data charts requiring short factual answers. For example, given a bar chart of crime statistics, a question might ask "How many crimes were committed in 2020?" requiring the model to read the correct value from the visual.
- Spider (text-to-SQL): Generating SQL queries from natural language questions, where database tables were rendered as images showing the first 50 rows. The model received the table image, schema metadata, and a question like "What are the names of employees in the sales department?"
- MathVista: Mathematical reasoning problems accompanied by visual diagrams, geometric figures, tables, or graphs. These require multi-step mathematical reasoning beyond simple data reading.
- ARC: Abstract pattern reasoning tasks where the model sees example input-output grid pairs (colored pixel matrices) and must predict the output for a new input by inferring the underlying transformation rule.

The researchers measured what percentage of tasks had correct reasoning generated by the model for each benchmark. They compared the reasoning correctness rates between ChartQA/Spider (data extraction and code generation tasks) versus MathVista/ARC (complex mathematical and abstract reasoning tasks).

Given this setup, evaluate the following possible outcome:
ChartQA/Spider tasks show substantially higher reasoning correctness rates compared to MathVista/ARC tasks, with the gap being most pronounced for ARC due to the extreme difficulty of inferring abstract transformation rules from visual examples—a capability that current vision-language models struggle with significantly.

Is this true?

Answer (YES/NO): NO